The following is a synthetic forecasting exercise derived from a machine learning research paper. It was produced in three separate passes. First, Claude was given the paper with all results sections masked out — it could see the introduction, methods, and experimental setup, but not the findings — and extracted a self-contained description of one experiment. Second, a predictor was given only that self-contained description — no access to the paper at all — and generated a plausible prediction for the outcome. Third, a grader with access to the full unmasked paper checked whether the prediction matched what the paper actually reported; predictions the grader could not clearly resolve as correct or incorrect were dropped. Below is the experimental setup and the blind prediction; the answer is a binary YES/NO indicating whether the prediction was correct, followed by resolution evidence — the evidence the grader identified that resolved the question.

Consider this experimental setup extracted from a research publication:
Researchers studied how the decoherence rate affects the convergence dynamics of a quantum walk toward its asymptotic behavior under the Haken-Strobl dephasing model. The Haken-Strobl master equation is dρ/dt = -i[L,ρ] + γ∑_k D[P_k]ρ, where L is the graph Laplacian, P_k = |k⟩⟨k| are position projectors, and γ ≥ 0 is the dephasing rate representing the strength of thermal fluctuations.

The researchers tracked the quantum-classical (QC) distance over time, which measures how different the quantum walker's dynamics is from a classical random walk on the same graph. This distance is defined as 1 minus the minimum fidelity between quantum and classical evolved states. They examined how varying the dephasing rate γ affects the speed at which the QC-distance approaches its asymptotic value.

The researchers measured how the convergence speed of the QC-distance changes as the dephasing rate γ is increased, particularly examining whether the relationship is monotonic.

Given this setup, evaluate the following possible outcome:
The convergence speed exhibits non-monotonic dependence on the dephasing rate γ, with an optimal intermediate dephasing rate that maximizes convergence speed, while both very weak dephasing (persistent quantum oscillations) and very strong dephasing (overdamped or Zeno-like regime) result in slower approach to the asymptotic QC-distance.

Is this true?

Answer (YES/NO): YES